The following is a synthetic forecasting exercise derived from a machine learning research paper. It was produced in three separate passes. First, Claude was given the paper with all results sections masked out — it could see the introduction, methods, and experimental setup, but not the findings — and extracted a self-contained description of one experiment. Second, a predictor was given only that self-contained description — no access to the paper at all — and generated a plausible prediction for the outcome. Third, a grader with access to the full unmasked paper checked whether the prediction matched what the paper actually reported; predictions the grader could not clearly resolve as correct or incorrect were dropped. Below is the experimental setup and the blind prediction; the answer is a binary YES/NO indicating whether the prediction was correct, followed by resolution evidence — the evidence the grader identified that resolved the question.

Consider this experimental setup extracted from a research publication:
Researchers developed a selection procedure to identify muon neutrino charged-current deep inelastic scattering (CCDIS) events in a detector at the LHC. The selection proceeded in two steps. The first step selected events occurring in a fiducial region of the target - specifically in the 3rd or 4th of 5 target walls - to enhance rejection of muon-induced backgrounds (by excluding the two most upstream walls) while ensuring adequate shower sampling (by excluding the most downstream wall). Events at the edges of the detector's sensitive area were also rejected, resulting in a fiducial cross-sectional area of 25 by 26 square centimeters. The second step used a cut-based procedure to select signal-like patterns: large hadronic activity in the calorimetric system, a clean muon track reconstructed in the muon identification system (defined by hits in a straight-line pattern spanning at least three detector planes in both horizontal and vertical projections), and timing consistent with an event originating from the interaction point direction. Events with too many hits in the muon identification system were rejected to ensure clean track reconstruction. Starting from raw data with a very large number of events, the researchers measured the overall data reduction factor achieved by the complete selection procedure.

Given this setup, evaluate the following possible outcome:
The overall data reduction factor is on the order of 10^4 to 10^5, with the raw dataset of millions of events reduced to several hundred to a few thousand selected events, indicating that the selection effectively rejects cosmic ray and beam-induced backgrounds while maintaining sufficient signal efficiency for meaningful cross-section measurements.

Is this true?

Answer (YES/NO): NO